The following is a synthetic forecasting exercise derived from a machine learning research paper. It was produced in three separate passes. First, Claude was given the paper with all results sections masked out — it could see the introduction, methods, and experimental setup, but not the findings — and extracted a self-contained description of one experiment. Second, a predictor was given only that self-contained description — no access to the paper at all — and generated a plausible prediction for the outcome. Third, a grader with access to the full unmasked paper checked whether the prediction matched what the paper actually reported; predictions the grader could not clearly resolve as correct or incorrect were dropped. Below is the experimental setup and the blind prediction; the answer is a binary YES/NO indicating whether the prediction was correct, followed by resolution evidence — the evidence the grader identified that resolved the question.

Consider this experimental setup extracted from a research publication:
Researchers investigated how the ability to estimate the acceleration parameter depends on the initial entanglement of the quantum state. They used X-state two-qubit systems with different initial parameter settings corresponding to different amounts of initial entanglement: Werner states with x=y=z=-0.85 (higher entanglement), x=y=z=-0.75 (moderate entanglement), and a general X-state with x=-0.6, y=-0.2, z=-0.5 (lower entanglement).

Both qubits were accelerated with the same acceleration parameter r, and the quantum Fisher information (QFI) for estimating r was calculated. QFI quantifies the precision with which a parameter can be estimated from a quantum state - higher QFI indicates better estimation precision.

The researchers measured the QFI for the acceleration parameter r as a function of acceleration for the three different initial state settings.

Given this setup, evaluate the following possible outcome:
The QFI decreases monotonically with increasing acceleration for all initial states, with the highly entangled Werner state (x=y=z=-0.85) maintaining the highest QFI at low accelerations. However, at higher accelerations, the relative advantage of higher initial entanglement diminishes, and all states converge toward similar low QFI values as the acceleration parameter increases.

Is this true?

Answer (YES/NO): NO